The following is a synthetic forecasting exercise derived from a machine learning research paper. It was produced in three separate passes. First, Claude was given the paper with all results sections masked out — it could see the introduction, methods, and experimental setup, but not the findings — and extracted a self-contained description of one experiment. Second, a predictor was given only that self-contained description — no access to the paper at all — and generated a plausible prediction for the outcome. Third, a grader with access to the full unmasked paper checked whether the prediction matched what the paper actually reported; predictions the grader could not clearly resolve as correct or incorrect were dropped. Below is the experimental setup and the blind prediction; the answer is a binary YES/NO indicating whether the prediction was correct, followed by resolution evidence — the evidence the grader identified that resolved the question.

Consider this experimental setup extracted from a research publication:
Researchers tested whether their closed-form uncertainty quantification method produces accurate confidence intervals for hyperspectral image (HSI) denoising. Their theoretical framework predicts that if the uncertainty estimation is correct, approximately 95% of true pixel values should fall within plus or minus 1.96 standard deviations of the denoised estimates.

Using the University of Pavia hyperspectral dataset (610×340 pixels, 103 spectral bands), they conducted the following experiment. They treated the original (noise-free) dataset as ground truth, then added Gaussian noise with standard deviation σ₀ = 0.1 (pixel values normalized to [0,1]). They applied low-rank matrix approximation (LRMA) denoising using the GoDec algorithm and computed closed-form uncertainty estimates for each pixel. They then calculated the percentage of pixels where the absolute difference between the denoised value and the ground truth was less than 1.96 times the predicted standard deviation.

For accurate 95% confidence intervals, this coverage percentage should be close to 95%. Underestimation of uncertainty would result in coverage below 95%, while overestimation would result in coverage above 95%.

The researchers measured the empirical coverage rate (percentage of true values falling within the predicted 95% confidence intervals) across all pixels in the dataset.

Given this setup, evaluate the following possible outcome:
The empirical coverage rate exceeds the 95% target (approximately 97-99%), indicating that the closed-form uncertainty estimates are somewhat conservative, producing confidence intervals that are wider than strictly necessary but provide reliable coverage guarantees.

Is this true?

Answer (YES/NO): NO